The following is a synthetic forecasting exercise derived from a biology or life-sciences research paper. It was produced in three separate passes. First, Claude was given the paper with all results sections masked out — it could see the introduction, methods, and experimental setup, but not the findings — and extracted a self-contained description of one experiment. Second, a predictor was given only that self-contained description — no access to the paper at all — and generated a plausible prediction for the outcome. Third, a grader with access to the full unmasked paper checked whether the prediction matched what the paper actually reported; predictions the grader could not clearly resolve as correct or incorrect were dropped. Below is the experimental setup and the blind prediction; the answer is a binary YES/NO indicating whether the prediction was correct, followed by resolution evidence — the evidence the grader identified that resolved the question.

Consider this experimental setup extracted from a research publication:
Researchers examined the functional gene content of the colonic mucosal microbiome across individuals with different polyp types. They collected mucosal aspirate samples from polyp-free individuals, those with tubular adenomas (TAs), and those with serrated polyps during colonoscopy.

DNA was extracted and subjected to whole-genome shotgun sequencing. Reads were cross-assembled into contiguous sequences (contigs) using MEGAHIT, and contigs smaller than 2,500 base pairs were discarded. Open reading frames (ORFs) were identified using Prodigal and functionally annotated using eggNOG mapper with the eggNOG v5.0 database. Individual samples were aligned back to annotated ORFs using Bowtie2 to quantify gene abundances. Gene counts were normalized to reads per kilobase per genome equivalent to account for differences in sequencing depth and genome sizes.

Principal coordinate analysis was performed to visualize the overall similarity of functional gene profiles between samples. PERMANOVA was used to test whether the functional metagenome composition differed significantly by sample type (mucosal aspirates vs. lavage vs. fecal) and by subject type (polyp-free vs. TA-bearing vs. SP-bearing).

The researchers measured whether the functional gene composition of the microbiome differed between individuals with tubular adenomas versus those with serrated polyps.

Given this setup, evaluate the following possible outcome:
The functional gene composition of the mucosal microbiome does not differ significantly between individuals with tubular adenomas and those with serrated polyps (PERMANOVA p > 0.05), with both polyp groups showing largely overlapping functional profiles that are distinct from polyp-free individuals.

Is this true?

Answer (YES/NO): NO